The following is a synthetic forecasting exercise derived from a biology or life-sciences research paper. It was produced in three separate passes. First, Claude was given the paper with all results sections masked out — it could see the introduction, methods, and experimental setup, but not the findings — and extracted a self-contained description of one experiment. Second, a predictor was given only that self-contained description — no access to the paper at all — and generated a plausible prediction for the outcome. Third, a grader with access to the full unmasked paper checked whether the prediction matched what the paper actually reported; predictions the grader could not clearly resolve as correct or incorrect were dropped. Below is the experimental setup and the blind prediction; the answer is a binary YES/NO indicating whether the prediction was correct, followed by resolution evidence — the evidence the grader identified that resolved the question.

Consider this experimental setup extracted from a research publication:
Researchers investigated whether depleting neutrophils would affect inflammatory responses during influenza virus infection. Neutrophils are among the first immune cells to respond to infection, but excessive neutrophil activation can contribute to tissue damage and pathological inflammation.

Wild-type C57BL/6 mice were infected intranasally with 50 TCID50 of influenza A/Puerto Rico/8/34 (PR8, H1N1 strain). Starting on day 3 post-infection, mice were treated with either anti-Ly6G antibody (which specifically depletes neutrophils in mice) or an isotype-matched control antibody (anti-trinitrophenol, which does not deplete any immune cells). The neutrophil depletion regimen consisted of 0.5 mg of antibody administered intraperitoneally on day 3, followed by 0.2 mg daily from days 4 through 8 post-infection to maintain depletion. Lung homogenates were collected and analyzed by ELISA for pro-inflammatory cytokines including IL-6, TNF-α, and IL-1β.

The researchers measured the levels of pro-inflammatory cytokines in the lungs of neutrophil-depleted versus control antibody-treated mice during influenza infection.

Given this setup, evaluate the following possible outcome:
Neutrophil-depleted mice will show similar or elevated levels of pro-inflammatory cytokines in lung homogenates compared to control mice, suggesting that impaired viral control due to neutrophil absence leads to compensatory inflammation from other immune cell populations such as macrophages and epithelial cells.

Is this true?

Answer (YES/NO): NO